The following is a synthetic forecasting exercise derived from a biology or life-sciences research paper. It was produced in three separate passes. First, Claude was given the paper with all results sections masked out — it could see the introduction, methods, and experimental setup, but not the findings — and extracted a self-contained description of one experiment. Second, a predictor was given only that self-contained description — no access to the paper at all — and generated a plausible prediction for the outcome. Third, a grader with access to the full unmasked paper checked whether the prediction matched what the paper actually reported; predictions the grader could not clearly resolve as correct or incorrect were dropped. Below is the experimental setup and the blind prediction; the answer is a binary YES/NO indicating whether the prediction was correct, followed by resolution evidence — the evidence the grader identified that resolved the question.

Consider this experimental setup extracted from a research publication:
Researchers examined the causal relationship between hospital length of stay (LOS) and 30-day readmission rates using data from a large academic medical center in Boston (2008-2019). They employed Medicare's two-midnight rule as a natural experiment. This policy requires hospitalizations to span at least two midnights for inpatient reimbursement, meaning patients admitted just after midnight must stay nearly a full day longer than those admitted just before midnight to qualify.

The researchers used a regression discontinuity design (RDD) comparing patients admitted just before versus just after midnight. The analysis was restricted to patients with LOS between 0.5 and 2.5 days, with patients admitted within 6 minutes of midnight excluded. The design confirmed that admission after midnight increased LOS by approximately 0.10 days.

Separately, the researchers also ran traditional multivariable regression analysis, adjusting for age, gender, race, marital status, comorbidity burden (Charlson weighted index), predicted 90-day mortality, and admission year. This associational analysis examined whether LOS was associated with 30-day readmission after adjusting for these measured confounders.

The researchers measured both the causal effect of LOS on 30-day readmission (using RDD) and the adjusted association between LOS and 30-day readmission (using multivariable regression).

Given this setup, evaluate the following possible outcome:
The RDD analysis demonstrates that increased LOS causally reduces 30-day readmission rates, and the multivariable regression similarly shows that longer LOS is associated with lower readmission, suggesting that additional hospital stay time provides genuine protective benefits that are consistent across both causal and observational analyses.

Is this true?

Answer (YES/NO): NO